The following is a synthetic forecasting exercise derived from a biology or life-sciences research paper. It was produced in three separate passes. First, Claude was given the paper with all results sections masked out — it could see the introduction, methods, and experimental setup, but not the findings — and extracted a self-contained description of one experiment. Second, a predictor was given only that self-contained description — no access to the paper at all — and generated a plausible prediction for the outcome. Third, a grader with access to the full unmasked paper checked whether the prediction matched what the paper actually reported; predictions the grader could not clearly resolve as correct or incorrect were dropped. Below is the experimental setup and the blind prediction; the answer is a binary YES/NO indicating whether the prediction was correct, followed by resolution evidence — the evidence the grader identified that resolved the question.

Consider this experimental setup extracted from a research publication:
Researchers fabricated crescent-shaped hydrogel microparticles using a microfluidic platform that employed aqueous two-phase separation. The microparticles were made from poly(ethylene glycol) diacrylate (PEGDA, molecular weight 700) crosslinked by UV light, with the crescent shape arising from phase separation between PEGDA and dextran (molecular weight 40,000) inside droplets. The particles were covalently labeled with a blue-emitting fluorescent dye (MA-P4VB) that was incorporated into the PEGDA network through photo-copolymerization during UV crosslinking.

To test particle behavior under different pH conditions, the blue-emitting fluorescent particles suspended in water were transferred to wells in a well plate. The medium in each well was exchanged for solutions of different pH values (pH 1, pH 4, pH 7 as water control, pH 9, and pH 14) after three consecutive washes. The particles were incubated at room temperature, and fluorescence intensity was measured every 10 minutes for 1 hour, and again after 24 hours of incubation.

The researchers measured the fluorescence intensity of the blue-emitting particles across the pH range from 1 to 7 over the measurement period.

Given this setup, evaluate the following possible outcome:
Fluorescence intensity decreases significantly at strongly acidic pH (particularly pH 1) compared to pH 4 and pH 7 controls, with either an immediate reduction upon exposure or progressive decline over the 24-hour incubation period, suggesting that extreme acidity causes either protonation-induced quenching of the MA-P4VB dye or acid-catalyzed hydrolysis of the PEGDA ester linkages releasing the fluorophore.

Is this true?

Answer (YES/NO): NO